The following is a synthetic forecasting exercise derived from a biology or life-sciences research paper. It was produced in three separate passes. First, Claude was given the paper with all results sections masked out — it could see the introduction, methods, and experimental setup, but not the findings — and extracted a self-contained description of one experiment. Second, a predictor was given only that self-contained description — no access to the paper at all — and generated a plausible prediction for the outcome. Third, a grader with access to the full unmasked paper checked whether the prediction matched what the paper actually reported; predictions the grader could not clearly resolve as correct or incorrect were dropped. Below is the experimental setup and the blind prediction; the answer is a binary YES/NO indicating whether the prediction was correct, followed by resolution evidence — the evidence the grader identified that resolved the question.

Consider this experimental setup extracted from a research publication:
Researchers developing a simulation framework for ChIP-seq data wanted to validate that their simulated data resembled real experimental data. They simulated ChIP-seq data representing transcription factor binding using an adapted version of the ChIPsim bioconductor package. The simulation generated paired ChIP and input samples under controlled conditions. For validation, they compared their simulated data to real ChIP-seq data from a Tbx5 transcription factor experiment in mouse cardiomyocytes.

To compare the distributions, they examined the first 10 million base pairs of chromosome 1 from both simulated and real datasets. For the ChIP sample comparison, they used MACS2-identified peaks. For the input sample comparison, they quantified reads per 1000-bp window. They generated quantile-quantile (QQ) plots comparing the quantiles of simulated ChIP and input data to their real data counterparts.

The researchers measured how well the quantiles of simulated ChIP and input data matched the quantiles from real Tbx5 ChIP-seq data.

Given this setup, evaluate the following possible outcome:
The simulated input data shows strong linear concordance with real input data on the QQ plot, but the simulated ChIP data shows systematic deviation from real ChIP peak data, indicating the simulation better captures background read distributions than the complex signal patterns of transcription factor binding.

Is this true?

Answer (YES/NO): NO